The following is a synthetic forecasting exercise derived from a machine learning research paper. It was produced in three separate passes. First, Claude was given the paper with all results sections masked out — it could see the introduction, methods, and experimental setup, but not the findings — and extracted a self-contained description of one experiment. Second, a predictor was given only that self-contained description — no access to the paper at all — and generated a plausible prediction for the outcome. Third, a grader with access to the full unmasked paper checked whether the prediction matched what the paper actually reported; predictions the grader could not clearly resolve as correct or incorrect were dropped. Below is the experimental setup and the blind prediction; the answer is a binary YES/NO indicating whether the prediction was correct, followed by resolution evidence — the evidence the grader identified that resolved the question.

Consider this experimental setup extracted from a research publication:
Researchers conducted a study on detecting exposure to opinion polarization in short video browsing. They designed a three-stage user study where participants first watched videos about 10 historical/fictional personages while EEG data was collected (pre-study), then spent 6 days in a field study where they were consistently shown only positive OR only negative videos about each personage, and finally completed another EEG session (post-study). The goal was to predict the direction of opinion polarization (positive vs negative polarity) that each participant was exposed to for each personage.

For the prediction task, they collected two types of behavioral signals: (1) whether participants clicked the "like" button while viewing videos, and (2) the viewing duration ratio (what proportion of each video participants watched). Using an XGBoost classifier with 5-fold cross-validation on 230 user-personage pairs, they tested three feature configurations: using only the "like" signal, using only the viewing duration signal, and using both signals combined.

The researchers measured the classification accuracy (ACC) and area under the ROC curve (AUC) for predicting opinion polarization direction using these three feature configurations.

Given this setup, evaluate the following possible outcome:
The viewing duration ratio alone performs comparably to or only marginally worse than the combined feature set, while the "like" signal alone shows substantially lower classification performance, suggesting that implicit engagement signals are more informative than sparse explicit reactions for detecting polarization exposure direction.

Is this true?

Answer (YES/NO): NO